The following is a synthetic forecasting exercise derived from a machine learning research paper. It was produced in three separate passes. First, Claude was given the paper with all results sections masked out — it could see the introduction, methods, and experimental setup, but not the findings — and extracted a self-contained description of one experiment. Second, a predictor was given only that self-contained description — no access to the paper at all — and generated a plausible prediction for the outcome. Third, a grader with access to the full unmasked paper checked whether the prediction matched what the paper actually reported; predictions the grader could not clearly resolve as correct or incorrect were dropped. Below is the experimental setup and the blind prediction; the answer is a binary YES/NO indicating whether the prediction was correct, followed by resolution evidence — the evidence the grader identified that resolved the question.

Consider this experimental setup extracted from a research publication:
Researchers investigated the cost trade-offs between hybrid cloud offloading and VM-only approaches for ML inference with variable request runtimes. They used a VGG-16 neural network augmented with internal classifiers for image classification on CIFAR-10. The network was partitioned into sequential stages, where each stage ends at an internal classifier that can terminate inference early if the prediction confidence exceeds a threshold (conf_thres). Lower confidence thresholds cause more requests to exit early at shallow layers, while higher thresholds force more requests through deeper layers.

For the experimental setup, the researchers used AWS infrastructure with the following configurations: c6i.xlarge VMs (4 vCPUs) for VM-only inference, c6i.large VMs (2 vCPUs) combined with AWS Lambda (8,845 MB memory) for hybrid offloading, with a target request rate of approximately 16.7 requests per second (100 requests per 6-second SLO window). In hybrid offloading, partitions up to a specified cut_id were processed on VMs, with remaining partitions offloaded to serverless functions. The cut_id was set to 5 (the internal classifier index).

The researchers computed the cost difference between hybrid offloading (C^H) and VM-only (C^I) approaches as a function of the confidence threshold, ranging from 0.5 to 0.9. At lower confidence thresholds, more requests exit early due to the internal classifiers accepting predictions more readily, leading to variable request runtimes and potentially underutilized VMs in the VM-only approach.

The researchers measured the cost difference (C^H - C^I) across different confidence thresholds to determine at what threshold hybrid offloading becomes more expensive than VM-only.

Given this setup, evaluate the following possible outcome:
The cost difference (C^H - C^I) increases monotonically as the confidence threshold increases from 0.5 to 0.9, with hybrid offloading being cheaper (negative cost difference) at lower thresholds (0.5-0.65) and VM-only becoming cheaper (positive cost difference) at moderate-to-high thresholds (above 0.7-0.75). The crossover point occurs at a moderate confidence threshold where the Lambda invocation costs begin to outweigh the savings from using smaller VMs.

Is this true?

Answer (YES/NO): NO